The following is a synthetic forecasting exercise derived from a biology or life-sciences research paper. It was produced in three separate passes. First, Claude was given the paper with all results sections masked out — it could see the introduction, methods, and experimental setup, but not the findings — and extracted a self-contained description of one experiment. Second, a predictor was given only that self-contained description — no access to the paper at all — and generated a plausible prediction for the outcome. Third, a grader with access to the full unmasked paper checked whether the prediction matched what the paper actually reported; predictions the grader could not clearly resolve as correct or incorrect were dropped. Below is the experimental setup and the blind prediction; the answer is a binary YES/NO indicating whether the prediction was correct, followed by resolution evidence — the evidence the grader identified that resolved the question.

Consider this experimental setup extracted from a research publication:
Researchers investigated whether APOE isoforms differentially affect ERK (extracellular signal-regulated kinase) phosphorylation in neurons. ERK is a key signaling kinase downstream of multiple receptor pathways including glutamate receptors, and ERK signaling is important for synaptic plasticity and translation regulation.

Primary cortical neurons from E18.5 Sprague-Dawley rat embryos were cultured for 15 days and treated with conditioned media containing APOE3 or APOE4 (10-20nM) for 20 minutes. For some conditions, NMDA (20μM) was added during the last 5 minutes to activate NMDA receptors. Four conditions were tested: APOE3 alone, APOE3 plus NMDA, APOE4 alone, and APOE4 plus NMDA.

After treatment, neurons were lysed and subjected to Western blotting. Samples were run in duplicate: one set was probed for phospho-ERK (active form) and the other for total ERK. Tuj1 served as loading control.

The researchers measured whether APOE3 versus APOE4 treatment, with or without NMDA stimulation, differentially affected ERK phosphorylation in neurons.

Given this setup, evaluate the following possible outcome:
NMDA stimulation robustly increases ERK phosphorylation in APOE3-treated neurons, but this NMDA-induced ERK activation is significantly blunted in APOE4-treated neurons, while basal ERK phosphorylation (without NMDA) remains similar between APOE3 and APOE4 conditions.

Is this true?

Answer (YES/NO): NO